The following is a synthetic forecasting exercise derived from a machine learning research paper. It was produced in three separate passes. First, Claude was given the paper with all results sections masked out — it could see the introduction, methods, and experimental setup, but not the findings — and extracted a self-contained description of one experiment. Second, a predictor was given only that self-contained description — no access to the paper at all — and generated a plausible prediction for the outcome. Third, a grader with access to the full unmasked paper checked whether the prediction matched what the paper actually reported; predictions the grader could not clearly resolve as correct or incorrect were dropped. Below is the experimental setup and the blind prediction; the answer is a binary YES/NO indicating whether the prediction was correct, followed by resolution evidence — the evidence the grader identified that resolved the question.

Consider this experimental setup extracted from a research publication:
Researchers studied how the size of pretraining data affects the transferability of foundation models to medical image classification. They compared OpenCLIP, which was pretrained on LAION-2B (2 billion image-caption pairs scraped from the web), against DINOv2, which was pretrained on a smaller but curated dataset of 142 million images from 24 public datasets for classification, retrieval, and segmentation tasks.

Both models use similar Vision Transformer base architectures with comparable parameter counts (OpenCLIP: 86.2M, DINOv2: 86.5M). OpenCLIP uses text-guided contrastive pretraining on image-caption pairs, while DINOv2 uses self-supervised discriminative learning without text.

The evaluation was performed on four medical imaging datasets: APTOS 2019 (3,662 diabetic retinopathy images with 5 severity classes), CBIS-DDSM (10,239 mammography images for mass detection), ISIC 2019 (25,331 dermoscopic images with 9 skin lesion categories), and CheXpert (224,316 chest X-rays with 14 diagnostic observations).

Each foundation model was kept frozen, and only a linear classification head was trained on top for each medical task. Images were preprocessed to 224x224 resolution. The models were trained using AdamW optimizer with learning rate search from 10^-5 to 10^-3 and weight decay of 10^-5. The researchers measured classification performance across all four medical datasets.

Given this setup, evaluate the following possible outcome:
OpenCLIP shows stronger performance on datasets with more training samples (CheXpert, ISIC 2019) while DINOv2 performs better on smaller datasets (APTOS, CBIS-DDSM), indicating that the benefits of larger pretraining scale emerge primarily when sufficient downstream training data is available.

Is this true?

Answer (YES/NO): NO